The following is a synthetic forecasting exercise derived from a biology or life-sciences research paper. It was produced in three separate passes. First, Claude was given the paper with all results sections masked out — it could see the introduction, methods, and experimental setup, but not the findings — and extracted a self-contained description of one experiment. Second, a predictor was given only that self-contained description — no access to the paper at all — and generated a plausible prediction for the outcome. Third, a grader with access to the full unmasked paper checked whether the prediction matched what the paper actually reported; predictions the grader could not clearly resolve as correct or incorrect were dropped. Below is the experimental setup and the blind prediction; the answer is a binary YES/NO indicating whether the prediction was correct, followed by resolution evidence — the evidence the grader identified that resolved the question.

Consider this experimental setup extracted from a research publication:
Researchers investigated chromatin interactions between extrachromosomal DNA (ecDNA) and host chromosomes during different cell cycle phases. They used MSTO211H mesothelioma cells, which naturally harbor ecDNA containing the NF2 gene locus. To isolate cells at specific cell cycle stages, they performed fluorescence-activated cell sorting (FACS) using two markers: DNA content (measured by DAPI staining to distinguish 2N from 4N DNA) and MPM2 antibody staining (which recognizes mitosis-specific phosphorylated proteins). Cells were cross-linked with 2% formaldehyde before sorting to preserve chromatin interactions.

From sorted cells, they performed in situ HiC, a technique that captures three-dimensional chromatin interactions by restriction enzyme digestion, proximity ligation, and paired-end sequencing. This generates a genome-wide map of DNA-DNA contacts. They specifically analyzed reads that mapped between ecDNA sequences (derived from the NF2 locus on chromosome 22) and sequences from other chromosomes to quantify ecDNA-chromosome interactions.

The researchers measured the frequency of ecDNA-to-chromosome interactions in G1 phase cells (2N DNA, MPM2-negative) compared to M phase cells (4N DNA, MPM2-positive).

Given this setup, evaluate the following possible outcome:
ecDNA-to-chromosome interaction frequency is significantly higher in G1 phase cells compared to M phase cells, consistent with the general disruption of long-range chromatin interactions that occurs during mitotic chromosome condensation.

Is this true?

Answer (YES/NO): YES